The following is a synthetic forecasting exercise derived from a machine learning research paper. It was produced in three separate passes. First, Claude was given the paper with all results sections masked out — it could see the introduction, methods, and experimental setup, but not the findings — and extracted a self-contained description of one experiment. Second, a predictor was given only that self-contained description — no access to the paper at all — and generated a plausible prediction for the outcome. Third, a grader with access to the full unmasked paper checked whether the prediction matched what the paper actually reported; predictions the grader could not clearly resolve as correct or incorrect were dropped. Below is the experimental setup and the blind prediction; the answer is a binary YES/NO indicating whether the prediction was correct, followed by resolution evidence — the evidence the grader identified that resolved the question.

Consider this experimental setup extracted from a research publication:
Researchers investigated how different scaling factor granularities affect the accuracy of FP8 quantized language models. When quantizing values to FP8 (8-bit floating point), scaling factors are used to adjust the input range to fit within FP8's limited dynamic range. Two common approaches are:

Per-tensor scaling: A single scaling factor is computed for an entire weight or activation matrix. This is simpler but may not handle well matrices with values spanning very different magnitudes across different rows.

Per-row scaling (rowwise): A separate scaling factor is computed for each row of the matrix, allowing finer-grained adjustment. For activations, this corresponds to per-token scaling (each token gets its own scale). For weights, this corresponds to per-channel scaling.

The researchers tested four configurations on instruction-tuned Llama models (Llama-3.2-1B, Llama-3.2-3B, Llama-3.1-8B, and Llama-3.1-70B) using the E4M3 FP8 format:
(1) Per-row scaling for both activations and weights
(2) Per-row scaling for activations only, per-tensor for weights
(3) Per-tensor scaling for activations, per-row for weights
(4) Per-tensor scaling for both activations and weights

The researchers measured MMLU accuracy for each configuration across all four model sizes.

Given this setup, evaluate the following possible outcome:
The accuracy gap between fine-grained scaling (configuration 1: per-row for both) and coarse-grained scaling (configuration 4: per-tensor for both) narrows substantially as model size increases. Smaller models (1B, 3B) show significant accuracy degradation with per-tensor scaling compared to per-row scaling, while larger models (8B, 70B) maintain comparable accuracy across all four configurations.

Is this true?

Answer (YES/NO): NO